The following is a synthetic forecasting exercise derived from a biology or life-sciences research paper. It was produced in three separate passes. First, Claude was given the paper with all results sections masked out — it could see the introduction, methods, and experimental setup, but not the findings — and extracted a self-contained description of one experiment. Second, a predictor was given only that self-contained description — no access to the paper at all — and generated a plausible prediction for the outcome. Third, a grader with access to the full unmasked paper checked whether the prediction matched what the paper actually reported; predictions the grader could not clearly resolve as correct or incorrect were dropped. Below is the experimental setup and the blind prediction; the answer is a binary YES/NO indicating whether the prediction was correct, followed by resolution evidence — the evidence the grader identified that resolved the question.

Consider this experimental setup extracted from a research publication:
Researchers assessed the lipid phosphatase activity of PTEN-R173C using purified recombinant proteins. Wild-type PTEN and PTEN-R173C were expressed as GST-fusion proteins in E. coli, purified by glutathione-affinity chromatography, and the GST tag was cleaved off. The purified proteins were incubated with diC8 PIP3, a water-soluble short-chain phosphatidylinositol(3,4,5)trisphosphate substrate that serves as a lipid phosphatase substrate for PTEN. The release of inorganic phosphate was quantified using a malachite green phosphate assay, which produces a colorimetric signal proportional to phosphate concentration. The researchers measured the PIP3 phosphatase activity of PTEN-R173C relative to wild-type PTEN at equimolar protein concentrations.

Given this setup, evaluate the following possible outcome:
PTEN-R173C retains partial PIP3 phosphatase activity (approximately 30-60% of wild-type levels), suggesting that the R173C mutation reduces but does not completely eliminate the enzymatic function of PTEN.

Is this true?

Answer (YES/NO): NO